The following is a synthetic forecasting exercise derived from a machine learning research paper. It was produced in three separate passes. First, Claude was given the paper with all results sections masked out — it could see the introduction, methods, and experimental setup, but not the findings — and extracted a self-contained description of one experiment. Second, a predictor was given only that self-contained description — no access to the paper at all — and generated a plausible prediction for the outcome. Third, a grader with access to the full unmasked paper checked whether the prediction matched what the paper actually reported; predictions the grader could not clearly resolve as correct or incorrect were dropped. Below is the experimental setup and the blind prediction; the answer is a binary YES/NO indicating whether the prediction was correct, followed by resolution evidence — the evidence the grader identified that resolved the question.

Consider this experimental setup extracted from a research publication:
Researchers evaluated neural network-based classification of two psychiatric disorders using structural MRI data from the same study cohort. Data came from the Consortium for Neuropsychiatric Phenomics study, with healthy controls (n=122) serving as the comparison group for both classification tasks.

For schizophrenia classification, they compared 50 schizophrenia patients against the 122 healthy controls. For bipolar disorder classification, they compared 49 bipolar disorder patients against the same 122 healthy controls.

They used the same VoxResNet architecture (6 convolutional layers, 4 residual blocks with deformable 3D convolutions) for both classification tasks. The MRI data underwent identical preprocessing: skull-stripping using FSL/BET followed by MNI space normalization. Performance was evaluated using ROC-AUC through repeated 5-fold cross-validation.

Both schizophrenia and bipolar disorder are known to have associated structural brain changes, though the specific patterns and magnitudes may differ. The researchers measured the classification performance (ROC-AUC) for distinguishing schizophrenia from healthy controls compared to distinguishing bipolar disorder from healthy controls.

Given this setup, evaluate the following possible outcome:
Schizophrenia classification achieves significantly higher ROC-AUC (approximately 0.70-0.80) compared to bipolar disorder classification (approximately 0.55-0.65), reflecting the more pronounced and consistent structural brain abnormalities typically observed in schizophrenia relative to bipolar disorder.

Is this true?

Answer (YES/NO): YES